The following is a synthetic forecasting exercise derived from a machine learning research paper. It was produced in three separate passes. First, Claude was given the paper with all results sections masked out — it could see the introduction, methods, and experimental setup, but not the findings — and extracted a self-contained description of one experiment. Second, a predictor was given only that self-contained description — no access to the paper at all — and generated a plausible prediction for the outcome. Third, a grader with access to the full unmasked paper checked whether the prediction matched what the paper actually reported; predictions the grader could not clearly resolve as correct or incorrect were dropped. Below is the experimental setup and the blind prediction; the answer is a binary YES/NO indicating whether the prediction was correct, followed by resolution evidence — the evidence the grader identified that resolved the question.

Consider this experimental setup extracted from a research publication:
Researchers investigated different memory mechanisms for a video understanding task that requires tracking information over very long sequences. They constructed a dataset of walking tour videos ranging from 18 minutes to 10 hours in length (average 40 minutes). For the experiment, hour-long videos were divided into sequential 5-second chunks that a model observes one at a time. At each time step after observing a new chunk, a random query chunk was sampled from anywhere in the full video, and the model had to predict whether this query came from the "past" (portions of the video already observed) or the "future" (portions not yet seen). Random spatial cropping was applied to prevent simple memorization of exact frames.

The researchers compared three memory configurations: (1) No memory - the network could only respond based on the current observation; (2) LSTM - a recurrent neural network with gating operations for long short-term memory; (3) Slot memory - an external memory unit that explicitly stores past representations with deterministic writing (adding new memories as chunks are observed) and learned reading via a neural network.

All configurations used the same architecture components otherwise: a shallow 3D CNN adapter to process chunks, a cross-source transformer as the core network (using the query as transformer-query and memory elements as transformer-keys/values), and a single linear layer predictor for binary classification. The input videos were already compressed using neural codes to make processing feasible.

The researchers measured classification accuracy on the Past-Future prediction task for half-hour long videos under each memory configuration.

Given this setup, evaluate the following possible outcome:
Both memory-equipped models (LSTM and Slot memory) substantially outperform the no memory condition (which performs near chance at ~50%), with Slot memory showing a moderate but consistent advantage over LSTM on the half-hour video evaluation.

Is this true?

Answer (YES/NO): NO